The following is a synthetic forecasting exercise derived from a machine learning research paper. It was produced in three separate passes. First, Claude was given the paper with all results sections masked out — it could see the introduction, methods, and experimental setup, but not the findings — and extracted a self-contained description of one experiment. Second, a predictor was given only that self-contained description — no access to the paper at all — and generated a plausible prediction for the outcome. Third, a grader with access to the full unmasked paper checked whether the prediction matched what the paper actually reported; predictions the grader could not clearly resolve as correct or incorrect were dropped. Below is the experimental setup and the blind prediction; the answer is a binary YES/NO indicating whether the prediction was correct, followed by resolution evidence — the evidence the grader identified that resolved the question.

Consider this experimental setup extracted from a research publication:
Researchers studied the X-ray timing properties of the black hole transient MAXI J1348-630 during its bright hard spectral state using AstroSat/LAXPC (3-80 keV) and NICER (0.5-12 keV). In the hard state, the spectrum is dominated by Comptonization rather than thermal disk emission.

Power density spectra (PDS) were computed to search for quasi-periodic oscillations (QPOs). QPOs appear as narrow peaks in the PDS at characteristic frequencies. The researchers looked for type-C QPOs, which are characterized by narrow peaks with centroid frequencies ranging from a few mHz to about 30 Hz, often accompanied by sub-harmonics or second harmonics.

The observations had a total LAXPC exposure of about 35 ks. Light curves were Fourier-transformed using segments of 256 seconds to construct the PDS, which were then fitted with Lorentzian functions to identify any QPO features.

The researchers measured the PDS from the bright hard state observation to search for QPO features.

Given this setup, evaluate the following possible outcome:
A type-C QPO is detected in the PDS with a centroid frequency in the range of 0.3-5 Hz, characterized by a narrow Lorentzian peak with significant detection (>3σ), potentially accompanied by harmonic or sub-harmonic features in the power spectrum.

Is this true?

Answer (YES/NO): YES